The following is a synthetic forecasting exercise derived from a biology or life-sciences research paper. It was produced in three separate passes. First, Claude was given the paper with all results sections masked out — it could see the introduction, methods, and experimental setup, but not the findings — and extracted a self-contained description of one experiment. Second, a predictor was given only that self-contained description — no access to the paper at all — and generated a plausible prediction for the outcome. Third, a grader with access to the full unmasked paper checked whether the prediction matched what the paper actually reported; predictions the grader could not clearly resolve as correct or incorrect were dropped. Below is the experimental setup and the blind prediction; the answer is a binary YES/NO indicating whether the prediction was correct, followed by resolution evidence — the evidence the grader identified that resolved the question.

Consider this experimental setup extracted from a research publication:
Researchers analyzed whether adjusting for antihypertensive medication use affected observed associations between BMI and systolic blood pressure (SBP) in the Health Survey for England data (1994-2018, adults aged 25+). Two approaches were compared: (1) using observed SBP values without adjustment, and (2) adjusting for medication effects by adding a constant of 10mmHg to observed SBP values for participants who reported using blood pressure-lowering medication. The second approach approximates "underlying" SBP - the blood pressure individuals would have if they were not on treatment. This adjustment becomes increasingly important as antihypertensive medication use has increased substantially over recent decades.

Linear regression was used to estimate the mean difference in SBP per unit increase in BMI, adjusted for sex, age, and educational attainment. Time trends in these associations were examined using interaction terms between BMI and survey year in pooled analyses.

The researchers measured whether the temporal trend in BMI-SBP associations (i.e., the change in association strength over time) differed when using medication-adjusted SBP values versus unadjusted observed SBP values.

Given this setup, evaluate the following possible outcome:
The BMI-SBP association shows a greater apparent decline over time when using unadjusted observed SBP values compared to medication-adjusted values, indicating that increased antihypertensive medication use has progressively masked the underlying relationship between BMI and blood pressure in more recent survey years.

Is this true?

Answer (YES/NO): NO